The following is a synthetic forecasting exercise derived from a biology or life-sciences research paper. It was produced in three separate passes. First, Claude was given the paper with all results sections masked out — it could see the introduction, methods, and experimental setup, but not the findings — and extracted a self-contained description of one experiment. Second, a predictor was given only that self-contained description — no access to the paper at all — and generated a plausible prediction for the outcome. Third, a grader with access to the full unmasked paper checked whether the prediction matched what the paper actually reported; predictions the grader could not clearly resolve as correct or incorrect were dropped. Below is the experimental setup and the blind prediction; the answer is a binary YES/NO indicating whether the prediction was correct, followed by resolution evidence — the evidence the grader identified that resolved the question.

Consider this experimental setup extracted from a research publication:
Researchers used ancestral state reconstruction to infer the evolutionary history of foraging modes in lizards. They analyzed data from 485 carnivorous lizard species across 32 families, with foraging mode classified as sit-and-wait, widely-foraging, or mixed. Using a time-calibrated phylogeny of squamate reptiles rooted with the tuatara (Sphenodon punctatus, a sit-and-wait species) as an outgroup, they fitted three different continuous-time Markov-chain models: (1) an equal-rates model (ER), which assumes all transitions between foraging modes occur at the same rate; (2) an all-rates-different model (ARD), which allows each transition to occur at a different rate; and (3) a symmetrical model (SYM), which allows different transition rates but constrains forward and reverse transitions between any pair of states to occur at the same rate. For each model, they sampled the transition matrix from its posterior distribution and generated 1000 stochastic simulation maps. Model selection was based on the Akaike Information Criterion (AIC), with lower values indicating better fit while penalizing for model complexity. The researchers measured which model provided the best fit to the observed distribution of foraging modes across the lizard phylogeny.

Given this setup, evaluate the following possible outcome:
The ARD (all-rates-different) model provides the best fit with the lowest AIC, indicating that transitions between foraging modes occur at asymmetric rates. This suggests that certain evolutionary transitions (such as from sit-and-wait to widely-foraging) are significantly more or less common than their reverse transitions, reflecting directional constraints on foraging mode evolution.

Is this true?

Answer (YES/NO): NO